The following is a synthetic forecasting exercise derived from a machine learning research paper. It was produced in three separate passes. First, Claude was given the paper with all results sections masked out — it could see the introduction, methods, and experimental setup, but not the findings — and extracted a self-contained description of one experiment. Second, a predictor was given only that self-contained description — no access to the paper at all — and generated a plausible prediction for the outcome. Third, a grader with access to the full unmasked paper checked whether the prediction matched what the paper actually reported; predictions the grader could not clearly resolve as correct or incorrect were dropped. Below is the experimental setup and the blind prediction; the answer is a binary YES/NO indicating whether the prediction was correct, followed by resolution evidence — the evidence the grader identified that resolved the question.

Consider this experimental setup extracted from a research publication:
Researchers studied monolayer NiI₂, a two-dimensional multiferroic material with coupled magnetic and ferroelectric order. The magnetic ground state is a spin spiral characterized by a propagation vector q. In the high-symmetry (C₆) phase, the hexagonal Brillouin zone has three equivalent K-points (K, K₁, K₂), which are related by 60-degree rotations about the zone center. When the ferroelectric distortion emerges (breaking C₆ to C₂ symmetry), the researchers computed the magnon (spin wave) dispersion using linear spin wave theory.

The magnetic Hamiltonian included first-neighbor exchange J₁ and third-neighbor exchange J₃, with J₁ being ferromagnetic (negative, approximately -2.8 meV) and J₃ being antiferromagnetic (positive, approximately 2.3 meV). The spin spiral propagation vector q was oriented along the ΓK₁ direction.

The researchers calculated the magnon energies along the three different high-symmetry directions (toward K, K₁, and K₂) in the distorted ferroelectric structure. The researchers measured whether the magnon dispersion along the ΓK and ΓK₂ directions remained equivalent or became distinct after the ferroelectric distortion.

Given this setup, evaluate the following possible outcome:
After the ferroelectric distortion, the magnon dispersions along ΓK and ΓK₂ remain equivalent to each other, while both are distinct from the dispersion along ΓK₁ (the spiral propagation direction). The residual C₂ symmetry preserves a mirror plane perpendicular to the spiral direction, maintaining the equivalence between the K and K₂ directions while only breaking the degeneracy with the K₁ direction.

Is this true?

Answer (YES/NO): YES